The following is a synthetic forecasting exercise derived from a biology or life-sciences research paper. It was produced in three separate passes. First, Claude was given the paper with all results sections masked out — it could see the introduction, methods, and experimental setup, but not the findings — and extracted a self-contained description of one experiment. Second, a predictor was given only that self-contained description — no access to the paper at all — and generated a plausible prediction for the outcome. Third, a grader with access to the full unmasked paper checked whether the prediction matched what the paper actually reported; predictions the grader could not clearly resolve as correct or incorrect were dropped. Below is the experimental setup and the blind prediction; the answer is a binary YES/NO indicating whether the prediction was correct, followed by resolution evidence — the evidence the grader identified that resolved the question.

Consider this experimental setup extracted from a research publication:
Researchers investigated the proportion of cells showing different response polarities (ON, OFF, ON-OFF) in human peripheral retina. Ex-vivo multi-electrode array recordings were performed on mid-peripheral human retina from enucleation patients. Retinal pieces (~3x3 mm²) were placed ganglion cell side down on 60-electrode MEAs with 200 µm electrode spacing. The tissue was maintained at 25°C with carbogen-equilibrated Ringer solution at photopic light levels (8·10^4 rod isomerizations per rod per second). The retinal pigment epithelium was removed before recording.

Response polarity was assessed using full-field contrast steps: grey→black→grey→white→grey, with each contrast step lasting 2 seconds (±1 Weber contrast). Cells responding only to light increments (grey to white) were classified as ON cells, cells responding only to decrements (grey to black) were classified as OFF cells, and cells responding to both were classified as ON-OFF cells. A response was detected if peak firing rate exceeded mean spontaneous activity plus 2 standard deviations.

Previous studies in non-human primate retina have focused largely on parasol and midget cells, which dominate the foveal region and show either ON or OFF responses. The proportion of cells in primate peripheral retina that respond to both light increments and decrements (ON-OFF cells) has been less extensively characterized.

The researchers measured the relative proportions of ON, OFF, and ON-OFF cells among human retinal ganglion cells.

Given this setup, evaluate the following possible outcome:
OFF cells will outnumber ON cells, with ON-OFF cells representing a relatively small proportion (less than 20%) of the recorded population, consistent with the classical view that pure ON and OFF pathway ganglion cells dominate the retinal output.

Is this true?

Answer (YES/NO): NO